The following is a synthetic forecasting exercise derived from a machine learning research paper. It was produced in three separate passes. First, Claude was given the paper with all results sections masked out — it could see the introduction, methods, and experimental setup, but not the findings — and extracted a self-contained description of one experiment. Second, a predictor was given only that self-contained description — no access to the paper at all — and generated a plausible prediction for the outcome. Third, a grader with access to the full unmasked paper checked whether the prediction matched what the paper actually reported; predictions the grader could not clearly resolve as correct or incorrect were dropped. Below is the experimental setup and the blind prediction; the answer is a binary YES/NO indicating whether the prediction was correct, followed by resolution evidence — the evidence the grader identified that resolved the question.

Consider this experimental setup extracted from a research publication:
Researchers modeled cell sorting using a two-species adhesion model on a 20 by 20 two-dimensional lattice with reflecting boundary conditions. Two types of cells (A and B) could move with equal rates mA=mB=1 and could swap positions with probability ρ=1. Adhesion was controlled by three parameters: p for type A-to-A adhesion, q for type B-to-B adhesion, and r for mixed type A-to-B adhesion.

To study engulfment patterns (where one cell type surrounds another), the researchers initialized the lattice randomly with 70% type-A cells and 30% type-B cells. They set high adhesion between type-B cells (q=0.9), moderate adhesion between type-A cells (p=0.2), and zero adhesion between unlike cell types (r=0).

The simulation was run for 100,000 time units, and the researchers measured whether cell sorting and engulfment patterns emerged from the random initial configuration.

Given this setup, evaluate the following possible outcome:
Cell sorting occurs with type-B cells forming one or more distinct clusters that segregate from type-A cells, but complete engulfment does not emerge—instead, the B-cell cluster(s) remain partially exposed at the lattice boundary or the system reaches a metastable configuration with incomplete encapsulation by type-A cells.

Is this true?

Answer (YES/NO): NO